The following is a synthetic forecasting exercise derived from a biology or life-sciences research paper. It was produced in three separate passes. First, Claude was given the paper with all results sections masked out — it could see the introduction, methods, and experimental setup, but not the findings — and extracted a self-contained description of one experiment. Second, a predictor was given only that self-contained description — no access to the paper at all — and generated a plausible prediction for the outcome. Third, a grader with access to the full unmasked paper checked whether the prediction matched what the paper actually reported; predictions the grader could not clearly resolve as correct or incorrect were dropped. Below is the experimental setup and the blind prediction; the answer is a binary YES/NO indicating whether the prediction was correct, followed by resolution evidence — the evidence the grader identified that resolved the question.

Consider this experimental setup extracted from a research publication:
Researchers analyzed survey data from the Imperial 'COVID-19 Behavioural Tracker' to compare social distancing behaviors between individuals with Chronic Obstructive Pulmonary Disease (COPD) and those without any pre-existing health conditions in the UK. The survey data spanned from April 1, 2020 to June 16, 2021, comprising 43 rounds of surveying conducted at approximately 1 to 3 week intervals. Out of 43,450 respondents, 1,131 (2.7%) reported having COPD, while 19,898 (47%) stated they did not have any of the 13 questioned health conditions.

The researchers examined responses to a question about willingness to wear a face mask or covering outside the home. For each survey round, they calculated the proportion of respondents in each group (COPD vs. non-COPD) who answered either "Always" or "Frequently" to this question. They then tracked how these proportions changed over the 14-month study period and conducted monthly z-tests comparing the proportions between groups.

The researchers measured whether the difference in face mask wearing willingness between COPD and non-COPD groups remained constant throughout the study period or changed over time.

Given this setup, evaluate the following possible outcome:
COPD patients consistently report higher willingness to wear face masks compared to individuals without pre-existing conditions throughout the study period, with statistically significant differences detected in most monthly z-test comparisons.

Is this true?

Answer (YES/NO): NO